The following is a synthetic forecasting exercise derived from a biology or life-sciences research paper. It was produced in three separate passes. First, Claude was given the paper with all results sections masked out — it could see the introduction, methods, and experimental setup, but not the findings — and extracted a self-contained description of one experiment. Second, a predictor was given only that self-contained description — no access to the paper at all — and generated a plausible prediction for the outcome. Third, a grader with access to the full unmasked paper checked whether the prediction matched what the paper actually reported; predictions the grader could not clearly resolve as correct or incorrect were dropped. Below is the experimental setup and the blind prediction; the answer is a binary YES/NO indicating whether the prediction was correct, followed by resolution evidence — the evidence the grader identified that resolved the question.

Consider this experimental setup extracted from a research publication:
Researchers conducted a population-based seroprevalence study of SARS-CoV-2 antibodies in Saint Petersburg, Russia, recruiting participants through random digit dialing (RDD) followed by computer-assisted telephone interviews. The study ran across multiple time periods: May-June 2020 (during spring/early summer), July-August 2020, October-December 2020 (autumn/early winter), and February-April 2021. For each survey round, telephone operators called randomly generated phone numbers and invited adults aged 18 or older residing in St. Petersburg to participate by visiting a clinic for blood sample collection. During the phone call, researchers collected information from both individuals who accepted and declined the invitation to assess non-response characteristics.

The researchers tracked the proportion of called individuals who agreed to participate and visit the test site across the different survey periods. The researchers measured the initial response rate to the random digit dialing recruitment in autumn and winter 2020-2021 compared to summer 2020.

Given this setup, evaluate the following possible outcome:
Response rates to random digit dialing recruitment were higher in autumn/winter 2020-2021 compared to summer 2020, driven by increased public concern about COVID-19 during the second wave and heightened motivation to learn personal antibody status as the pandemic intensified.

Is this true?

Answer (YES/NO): YES